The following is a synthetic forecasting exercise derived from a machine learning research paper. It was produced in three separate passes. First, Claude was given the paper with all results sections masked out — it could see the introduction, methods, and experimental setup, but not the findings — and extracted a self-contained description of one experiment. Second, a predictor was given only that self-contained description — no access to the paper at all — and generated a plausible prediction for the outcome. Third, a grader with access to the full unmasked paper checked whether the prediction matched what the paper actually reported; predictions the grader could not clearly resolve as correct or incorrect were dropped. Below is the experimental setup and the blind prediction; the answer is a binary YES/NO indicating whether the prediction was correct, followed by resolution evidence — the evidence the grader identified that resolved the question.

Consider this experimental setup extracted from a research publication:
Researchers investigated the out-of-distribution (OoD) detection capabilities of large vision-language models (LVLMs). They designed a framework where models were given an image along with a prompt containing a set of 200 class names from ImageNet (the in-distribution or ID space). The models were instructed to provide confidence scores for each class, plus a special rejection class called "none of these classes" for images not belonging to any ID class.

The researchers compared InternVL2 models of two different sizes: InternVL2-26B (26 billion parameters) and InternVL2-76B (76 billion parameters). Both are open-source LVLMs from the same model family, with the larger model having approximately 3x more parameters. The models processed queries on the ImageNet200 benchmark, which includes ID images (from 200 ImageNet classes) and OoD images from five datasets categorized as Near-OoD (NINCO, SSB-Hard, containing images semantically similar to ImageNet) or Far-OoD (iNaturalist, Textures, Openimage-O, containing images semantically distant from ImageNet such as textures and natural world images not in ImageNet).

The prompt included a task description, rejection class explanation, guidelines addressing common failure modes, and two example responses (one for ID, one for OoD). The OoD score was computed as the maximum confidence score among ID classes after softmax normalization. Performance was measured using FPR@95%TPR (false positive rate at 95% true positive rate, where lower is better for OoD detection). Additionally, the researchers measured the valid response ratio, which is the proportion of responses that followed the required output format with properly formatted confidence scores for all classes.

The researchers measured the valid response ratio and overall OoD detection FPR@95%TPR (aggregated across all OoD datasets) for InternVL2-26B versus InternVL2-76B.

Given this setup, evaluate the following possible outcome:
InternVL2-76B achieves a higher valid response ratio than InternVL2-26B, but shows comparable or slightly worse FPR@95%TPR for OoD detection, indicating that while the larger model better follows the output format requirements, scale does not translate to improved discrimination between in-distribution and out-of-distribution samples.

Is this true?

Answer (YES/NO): NO